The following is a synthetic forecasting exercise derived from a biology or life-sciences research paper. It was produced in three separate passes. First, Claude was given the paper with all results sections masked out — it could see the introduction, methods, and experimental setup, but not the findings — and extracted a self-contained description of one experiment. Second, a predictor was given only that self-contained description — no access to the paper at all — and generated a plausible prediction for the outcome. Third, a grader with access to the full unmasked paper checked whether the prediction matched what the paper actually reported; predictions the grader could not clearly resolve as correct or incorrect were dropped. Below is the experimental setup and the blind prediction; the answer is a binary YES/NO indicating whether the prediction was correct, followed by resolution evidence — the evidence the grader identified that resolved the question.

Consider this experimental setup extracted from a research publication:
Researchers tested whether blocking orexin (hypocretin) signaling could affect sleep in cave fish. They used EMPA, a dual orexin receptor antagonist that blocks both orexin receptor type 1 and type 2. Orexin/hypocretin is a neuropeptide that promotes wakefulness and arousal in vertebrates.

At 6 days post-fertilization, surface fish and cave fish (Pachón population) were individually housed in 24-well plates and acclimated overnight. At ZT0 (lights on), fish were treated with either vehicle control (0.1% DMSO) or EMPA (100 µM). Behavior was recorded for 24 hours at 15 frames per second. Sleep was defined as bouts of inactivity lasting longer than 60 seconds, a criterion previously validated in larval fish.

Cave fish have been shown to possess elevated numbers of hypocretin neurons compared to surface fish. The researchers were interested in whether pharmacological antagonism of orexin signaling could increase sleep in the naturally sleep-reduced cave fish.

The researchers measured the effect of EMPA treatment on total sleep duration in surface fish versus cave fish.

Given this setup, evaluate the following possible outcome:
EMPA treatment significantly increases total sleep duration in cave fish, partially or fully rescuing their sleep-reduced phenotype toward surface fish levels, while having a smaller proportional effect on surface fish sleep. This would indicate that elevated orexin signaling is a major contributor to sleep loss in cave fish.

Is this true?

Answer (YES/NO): YES